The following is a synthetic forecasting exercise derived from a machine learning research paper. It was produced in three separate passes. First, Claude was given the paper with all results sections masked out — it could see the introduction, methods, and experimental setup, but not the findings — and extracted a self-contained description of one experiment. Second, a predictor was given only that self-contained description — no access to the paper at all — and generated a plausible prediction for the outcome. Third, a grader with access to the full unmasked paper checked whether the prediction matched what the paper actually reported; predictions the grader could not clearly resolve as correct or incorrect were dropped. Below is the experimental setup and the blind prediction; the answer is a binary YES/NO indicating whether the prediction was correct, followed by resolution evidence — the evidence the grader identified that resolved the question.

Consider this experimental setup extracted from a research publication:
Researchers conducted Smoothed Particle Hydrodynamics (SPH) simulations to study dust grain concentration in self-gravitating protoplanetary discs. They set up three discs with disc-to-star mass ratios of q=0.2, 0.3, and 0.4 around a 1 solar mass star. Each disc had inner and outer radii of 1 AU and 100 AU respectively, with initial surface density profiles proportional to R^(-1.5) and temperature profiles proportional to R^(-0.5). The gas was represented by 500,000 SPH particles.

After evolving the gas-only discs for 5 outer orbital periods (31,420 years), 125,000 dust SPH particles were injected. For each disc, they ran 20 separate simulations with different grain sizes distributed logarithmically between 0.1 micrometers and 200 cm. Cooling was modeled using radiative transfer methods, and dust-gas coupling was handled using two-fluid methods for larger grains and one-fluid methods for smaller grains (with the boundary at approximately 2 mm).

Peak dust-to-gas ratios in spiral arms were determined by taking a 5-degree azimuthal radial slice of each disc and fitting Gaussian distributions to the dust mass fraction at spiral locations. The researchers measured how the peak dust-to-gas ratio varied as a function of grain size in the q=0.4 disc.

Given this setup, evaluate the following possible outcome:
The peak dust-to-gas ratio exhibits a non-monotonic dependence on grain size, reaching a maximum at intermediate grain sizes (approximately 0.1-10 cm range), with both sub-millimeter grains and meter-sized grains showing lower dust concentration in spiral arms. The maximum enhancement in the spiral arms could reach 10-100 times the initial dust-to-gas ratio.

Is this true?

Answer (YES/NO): NO